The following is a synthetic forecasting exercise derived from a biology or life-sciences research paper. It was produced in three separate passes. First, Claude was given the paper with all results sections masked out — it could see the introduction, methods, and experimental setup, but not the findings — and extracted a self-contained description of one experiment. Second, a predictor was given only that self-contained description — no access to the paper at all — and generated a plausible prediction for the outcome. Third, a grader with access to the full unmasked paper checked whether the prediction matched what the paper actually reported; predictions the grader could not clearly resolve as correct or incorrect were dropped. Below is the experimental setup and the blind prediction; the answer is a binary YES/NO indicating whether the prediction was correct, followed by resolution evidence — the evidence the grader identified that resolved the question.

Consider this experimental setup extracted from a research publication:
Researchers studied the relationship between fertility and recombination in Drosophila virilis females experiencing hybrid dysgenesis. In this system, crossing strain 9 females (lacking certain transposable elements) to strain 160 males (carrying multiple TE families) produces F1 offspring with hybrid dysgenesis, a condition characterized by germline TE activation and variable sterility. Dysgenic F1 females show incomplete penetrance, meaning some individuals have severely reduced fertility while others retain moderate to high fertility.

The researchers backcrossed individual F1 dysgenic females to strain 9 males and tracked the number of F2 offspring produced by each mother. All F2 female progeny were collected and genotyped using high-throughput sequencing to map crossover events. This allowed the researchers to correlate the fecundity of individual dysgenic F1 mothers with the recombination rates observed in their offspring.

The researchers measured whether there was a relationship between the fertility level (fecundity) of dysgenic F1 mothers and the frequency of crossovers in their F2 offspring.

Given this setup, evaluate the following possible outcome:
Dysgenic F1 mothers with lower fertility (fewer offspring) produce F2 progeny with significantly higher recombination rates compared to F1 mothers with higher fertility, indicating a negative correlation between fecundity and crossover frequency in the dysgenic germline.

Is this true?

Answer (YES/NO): NO